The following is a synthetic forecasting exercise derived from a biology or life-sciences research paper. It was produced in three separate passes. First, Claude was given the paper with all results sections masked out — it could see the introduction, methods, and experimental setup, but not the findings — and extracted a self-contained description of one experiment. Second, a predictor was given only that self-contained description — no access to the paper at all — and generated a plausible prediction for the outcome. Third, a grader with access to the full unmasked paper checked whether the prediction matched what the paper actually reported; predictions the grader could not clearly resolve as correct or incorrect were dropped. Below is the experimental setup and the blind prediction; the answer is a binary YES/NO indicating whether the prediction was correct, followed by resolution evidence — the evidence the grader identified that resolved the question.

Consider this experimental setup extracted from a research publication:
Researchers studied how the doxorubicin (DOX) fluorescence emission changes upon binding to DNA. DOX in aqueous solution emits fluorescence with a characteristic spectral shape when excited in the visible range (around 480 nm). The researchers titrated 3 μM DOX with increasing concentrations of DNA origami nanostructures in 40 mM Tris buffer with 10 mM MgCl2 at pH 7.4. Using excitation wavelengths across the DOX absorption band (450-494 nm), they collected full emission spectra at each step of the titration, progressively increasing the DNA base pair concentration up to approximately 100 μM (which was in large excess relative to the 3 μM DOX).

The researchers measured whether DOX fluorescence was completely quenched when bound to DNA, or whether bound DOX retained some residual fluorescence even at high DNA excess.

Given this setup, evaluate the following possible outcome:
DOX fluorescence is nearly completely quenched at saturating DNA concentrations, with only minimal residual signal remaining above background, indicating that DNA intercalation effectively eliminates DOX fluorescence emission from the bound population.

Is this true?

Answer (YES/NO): NO